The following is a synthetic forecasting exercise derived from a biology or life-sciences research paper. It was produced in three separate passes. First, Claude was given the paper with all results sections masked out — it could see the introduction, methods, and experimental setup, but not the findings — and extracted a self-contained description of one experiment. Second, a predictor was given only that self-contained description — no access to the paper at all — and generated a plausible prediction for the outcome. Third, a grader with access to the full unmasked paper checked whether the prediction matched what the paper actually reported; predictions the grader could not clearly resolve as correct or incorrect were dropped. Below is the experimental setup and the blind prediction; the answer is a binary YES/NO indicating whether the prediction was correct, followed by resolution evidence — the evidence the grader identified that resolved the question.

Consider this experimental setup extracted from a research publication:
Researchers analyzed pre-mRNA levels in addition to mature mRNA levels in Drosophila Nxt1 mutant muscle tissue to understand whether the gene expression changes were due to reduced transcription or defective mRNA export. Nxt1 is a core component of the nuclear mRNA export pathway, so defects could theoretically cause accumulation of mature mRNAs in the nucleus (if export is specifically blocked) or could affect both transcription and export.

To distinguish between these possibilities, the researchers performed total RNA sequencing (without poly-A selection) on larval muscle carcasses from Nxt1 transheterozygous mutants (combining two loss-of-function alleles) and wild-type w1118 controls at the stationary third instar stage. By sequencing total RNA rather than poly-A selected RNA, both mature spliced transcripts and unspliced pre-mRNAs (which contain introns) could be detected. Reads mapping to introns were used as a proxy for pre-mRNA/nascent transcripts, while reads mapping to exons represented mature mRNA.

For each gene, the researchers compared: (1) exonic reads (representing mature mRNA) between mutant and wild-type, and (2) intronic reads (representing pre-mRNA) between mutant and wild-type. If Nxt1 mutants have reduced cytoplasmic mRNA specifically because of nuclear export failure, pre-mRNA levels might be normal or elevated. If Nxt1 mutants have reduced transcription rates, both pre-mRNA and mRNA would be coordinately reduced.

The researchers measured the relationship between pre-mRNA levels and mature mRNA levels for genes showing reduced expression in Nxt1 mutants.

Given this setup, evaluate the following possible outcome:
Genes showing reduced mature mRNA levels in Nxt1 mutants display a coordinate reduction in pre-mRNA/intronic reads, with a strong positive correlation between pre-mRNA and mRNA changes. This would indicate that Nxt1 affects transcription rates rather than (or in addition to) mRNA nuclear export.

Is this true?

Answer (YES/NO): NO